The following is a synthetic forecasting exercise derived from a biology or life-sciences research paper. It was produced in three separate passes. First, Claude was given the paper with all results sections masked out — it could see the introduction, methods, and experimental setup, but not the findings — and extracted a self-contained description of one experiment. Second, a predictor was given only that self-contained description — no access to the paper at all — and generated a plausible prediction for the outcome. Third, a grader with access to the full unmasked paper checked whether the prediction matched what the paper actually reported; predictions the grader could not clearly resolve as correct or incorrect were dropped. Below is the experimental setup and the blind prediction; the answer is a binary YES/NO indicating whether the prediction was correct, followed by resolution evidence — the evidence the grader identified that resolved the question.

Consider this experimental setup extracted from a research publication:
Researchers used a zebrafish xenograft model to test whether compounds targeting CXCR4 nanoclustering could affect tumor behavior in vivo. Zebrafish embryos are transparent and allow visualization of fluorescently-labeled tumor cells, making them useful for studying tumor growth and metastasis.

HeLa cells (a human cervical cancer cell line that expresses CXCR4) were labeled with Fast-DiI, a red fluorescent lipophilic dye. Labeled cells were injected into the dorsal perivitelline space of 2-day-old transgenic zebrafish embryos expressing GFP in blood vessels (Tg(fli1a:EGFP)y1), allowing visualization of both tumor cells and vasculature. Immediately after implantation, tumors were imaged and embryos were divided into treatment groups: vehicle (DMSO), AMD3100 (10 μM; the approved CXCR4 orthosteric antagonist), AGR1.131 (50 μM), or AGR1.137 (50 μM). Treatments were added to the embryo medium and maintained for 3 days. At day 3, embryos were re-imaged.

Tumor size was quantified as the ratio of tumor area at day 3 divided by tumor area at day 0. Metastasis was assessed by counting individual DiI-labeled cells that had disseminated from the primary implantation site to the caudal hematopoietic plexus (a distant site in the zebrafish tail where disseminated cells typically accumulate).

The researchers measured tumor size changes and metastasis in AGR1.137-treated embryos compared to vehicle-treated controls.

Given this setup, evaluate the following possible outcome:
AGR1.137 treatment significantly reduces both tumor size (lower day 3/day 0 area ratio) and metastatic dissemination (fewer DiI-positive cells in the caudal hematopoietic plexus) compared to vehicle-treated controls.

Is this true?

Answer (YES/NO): YES